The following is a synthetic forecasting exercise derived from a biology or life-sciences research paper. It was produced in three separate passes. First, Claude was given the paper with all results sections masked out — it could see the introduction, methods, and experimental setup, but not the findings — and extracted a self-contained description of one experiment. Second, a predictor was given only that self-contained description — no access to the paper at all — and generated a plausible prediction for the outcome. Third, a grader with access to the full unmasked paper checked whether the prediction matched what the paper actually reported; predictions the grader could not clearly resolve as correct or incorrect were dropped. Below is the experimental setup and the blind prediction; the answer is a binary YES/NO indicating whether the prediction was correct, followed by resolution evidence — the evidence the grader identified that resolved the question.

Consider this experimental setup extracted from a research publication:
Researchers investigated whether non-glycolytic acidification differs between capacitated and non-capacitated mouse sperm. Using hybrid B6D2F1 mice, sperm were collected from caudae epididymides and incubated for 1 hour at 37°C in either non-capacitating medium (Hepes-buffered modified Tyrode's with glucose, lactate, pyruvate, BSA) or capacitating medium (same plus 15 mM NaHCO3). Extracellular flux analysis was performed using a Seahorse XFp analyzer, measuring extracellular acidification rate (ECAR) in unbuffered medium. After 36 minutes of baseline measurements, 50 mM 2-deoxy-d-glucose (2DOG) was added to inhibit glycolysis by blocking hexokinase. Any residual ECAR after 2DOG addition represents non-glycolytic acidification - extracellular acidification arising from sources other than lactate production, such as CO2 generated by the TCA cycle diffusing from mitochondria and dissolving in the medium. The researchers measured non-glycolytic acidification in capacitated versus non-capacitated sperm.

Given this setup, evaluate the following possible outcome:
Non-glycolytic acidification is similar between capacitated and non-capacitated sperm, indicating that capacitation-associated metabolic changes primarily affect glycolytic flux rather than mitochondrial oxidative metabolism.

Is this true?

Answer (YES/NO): NO